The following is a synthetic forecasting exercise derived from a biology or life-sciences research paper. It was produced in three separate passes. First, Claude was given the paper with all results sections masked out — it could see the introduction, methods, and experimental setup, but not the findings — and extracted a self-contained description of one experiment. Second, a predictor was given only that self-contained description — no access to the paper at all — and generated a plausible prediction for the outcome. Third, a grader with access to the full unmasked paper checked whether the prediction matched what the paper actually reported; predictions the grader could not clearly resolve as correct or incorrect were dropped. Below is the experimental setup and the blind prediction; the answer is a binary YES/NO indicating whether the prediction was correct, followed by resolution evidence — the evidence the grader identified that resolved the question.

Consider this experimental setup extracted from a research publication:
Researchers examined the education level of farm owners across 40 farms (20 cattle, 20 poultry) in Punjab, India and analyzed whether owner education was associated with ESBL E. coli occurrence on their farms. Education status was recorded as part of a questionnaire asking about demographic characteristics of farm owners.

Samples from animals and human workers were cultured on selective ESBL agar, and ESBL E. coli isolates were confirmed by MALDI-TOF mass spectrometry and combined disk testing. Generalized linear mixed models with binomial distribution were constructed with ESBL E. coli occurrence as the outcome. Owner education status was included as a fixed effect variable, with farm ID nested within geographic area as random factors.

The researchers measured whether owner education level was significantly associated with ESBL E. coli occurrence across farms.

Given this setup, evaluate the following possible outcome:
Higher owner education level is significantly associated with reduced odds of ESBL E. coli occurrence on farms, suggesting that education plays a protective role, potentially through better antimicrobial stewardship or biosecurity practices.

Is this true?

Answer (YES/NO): NO